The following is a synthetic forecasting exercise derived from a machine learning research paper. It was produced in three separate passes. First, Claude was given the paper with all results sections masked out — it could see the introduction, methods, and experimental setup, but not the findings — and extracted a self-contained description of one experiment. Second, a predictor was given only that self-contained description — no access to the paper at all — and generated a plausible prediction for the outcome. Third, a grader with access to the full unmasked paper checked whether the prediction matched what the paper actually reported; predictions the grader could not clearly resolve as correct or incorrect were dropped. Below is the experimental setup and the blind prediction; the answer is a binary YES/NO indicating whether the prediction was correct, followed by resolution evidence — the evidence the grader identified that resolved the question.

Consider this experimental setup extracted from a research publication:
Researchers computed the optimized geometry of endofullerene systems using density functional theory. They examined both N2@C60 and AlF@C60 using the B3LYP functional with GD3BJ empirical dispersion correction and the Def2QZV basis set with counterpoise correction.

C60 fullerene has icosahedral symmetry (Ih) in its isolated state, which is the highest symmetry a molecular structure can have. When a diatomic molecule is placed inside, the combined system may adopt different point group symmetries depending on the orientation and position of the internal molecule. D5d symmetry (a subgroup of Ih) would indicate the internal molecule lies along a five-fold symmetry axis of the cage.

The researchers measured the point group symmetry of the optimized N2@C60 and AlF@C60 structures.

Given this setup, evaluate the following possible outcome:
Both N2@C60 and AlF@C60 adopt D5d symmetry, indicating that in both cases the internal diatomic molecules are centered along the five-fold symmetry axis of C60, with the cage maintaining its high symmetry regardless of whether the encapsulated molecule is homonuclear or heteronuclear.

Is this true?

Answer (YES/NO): YES